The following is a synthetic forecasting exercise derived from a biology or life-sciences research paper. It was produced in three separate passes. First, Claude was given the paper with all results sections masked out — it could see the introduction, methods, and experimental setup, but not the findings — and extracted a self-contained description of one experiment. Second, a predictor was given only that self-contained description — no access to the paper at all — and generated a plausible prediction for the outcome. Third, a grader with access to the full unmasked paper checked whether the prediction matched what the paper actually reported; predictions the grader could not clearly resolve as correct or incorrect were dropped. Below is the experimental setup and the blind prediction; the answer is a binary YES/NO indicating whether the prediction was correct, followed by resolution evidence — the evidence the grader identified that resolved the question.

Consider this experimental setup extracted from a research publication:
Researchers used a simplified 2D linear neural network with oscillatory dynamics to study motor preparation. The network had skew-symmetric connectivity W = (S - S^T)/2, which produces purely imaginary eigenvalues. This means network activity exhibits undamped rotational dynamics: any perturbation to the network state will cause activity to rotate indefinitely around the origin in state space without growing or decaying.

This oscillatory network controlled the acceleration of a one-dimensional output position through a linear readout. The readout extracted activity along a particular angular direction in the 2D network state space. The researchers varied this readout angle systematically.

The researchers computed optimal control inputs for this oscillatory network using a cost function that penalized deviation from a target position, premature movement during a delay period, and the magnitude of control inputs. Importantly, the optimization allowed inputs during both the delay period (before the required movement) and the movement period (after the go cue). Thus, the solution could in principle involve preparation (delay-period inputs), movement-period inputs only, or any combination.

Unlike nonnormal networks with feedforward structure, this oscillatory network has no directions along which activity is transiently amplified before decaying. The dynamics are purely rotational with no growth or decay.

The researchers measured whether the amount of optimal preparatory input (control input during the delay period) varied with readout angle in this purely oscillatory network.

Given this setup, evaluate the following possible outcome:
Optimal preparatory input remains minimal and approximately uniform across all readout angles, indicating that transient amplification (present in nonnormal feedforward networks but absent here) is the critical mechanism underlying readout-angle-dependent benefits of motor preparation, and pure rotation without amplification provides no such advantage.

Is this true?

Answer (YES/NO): NO